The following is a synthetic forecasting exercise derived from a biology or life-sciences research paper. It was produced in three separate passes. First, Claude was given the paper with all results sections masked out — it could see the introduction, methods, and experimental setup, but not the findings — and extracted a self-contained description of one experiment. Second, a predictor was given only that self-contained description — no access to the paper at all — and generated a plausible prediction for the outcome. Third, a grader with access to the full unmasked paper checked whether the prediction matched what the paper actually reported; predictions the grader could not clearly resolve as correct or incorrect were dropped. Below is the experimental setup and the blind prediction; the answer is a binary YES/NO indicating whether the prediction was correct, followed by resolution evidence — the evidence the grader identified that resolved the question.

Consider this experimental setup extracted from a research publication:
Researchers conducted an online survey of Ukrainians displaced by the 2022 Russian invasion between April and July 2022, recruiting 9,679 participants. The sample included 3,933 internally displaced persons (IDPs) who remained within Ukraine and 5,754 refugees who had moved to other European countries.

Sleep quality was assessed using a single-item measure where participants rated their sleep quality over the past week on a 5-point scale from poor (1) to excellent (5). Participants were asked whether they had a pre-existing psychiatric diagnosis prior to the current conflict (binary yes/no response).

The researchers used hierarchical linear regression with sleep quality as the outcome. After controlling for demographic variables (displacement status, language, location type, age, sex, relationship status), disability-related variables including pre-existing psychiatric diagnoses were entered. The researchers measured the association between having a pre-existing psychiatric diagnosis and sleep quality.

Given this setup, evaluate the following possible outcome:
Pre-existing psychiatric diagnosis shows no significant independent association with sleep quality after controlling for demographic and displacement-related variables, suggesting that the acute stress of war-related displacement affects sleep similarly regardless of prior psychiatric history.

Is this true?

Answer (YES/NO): NO